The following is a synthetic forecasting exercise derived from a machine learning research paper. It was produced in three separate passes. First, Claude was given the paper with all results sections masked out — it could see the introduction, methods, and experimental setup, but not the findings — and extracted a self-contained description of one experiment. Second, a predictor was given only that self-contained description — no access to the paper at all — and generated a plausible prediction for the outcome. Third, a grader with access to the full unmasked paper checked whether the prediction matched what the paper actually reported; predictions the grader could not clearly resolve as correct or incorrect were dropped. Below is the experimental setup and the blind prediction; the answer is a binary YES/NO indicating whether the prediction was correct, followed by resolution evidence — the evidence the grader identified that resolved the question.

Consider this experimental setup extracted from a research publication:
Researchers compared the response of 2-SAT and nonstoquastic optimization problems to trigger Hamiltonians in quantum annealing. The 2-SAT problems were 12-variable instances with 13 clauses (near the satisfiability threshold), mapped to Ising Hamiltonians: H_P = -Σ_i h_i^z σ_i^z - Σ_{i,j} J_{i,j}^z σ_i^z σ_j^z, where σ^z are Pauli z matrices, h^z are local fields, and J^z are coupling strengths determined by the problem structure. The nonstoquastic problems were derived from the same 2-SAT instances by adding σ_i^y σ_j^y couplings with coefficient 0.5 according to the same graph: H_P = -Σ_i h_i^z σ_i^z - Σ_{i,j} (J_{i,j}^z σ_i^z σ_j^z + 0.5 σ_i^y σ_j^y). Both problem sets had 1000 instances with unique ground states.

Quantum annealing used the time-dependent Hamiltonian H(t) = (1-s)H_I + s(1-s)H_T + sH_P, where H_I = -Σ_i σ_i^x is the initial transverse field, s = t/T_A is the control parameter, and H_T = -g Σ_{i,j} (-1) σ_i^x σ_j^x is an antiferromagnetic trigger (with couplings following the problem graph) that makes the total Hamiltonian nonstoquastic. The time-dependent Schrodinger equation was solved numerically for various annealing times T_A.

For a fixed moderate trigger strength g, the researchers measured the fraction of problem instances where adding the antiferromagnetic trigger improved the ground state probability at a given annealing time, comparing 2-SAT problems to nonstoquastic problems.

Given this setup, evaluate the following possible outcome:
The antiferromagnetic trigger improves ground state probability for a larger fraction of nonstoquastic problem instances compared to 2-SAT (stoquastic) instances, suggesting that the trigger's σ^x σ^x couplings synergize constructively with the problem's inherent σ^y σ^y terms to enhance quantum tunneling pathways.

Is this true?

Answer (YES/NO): NO